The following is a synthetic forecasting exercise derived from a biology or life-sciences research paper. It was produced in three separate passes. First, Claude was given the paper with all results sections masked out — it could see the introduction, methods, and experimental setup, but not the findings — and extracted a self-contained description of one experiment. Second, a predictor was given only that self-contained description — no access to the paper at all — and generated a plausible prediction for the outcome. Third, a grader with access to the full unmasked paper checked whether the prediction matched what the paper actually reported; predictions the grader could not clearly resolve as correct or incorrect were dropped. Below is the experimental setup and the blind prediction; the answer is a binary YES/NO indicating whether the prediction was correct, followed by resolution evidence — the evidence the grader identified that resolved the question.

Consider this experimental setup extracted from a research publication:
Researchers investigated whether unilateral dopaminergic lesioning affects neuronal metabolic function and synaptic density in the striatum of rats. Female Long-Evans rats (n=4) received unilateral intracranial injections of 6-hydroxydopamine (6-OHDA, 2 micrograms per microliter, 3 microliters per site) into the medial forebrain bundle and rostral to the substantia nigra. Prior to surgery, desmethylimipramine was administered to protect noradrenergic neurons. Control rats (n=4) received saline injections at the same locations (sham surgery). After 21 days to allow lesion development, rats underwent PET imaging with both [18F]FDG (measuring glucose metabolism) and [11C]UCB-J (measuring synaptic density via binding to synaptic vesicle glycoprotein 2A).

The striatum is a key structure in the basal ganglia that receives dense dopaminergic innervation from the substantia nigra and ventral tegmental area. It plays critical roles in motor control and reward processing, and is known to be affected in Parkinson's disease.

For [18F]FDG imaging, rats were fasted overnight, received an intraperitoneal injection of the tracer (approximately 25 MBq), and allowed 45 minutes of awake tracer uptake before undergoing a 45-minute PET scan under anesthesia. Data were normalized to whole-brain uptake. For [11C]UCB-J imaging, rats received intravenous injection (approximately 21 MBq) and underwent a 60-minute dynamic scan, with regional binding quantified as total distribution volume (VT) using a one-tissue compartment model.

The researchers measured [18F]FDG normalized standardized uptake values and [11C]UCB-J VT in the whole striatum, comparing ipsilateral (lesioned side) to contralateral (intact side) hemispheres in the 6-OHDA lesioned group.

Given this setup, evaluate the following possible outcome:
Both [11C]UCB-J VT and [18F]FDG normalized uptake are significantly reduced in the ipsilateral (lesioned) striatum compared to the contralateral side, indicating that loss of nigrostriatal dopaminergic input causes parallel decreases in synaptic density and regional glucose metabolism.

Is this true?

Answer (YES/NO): NO